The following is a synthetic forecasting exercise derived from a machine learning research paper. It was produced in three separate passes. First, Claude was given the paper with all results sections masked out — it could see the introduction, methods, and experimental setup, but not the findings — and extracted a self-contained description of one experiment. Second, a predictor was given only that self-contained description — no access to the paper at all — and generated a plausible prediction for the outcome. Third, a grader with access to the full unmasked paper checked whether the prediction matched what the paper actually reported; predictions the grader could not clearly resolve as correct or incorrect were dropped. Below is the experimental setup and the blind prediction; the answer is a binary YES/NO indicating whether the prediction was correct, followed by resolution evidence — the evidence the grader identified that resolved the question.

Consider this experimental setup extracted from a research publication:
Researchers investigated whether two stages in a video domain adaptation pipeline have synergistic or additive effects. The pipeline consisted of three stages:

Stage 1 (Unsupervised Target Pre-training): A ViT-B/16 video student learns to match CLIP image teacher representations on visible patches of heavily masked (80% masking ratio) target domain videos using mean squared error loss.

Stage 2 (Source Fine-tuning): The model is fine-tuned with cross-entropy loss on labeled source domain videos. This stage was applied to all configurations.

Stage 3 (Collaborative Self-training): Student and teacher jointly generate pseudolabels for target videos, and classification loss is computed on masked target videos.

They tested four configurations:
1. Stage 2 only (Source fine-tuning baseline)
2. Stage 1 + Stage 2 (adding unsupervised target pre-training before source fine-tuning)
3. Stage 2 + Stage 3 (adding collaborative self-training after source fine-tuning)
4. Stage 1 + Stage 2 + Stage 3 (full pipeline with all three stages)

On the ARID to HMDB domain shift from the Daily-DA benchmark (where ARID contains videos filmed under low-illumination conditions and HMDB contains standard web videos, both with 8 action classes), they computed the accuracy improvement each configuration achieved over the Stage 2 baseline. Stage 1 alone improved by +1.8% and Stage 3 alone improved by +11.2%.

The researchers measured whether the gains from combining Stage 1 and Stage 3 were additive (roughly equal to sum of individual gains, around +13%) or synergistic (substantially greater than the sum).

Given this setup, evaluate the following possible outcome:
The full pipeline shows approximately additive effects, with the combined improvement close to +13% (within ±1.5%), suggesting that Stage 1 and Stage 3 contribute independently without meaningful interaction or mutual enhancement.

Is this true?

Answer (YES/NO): NO